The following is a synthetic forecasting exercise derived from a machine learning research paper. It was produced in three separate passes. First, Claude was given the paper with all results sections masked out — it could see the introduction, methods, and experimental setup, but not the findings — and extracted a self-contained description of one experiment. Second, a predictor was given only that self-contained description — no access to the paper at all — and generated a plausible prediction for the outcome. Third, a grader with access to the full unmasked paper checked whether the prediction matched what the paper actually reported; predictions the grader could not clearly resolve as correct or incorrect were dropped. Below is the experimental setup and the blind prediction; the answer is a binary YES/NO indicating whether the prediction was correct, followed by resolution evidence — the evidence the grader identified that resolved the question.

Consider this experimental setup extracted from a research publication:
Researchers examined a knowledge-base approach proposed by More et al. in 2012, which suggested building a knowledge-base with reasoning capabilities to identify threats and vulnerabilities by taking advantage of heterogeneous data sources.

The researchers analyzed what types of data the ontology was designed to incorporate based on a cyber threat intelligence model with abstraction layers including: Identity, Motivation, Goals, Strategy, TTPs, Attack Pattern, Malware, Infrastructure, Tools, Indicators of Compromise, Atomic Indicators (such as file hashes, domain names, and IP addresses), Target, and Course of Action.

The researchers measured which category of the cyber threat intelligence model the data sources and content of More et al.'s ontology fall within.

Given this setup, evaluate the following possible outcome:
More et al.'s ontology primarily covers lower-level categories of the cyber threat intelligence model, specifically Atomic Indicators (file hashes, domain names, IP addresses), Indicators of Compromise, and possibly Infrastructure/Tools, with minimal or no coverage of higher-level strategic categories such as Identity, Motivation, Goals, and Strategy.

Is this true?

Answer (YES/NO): NO